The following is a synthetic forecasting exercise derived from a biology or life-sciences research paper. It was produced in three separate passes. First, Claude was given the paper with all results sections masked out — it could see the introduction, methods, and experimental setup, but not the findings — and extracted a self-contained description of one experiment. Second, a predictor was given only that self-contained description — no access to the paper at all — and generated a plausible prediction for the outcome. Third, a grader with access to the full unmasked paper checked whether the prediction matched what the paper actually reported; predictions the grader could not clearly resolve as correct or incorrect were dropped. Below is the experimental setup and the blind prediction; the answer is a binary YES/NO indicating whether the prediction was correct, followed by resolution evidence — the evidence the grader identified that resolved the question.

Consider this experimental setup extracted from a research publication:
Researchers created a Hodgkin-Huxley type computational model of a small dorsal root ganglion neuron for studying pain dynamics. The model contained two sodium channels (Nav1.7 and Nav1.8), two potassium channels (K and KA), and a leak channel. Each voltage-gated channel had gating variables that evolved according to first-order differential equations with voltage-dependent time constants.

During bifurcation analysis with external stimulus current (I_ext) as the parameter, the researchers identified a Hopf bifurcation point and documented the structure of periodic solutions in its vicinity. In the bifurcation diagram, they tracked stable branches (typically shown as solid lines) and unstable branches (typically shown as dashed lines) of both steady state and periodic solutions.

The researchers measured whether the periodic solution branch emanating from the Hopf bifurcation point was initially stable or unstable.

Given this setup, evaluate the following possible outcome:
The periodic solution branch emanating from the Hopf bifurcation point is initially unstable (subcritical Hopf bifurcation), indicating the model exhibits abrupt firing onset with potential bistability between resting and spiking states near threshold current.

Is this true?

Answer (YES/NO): YES